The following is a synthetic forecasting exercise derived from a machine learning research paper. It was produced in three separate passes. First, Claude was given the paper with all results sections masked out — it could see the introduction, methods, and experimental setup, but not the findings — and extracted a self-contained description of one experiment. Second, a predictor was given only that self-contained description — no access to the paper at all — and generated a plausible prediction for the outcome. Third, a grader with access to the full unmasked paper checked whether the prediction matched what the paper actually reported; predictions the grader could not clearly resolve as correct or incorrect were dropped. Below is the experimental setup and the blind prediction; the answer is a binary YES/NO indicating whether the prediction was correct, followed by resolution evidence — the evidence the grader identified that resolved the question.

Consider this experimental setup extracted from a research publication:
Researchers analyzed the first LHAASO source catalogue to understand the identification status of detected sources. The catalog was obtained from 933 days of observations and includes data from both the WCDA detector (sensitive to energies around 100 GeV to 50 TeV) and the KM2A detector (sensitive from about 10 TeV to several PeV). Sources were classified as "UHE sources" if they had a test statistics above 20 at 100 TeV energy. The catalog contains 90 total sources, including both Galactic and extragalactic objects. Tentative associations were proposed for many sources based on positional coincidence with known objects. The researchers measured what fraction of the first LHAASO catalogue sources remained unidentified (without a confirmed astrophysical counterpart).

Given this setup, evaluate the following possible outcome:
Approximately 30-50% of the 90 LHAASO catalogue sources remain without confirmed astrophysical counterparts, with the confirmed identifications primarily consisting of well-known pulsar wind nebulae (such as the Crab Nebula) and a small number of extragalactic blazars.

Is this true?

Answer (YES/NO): NO